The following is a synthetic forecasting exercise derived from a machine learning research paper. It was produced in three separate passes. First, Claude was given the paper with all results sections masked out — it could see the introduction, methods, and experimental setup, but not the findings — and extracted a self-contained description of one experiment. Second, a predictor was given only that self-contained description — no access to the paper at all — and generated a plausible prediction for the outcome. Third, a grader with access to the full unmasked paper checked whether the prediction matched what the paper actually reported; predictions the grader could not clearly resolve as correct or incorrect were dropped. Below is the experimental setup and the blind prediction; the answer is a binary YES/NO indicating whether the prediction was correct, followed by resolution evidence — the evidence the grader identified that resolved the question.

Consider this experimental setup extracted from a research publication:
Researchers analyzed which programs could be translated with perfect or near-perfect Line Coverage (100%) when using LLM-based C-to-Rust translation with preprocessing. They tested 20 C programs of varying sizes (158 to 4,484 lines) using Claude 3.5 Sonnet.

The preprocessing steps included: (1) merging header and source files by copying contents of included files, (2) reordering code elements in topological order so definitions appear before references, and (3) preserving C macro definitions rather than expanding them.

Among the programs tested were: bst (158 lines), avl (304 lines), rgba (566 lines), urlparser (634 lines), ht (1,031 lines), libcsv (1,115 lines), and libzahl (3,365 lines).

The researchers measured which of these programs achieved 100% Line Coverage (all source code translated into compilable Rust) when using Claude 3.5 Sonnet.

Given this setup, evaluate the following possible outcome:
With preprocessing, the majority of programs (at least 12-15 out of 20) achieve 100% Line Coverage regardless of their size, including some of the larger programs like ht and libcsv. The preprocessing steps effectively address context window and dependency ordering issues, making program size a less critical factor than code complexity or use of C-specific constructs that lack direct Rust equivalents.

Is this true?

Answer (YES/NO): NO